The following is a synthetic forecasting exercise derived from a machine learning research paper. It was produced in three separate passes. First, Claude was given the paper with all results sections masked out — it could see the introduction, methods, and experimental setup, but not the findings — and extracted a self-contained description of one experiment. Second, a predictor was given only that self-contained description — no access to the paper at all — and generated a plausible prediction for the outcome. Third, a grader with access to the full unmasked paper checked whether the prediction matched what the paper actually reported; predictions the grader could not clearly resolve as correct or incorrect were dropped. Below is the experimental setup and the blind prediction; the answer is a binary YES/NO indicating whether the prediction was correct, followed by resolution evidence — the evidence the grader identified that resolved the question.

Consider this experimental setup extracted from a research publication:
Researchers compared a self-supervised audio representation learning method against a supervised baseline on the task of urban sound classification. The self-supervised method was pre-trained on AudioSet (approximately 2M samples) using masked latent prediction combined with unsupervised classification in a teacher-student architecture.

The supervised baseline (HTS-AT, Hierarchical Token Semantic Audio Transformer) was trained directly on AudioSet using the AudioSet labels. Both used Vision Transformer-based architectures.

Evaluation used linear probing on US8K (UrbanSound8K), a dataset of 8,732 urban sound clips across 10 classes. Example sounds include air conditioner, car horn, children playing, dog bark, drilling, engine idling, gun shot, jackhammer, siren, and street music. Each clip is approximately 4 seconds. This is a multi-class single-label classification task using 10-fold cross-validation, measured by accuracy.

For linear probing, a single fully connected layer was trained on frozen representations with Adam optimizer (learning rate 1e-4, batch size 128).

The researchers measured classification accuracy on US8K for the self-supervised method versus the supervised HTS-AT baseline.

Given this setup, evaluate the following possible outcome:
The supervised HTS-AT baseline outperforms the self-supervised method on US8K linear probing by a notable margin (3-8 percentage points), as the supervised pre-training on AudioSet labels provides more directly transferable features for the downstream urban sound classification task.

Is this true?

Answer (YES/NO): NO